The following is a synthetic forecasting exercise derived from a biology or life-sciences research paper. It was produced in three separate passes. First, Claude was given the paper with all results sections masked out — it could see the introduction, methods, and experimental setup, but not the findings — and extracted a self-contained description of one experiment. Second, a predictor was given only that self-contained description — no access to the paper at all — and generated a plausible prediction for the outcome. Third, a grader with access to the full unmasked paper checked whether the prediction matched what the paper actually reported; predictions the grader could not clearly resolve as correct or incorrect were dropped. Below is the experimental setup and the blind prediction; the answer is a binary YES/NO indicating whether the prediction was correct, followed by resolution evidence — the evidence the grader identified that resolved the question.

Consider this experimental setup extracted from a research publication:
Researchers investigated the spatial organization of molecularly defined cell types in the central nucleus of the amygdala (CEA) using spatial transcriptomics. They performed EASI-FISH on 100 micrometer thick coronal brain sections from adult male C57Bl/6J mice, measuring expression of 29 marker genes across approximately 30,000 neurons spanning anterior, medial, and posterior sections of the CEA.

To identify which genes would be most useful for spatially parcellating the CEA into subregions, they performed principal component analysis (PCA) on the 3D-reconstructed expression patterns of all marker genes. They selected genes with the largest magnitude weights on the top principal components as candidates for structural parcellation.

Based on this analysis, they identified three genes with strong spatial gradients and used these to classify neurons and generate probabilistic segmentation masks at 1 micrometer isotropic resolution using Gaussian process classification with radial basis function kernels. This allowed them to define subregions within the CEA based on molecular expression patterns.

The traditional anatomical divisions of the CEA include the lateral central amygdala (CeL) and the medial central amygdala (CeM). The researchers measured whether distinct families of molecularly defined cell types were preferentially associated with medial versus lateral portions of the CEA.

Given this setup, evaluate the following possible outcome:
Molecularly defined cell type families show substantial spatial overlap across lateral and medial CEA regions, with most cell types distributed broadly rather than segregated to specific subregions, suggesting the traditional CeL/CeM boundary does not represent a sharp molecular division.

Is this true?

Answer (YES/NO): NO